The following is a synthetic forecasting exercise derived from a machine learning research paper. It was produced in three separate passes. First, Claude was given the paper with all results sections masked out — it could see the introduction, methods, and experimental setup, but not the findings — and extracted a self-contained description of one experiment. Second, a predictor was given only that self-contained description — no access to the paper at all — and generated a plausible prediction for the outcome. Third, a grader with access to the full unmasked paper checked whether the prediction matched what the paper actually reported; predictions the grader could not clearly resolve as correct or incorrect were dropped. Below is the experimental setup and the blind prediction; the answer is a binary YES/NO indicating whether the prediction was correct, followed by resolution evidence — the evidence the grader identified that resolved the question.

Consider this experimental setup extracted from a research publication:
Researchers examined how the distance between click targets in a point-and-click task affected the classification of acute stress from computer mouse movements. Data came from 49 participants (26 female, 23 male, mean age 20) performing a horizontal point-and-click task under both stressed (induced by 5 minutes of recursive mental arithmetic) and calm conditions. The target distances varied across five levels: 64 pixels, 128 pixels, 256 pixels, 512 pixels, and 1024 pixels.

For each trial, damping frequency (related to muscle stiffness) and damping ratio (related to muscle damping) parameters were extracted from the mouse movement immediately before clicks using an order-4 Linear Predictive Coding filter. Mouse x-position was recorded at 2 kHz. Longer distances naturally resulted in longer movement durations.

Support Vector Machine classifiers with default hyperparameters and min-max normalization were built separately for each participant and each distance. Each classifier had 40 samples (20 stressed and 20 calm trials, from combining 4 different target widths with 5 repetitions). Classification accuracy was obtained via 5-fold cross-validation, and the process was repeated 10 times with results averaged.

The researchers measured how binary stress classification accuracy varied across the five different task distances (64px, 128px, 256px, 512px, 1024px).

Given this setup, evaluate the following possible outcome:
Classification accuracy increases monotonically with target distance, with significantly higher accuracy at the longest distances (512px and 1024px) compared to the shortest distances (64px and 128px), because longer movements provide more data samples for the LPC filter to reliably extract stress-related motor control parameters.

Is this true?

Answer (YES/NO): YES